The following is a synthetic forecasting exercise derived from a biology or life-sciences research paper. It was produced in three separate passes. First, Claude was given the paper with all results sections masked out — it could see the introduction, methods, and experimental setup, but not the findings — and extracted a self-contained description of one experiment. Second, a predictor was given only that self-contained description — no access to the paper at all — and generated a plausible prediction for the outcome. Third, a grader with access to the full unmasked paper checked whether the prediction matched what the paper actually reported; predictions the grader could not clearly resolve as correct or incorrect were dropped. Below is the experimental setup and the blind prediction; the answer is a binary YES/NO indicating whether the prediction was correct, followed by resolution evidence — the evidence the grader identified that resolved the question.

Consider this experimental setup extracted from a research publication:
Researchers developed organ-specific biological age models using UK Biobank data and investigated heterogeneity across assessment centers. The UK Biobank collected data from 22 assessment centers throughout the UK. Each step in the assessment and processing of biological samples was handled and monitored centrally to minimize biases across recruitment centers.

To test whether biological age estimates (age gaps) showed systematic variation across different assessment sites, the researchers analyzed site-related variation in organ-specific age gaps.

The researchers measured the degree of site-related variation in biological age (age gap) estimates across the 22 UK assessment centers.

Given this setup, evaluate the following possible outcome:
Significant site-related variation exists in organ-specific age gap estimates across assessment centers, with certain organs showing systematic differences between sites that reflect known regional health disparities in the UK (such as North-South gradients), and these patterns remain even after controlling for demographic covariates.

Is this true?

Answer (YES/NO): NO